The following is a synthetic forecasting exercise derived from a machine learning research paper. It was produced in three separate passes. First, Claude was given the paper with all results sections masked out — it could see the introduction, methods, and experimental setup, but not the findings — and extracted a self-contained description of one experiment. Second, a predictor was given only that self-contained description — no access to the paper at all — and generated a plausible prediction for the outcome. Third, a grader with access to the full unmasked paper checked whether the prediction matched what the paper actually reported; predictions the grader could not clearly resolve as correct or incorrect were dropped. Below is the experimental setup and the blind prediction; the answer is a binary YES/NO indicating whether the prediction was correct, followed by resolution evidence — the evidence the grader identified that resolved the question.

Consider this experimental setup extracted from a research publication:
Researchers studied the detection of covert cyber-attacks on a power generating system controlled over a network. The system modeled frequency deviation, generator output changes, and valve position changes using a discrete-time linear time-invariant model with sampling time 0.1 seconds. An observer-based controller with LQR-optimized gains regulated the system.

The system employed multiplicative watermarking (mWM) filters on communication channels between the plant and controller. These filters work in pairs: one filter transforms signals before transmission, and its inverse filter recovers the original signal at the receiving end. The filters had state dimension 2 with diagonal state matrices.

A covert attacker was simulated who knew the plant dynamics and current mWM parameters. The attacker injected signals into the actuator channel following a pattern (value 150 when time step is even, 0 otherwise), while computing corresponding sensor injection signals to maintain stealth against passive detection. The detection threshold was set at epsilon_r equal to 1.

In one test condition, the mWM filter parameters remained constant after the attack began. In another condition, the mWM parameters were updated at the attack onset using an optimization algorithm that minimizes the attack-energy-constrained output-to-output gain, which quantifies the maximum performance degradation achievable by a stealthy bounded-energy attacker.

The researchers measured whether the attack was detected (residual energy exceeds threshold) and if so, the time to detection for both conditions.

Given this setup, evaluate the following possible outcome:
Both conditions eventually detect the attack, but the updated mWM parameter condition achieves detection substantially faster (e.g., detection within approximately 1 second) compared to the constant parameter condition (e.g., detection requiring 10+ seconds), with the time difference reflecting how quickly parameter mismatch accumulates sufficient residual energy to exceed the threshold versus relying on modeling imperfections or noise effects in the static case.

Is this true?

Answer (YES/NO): NO